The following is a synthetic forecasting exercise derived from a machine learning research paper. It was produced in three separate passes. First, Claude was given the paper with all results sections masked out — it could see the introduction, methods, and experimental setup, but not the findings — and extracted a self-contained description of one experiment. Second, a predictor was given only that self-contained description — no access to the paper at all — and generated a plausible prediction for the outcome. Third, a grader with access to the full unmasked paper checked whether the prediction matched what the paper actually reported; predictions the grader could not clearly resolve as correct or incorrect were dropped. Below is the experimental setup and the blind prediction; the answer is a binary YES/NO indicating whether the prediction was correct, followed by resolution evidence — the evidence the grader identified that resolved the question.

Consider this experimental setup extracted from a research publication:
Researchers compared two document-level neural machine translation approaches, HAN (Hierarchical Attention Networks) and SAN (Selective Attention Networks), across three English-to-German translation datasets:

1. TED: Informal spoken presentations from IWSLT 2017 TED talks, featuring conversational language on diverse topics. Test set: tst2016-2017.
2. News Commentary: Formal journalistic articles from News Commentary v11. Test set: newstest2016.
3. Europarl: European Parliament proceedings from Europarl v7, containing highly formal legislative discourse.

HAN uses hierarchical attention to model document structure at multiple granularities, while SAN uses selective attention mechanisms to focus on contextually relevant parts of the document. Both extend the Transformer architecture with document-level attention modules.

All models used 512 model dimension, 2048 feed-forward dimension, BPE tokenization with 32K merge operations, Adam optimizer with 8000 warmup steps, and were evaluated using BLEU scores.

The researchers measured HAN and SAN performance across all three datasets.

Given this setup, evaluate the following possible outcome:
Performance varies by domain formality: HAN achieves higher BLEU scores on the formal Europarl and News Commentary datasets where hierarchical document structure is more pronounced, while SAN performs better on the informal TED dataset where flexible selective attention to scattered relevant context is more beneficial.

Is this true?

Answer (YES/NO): NO